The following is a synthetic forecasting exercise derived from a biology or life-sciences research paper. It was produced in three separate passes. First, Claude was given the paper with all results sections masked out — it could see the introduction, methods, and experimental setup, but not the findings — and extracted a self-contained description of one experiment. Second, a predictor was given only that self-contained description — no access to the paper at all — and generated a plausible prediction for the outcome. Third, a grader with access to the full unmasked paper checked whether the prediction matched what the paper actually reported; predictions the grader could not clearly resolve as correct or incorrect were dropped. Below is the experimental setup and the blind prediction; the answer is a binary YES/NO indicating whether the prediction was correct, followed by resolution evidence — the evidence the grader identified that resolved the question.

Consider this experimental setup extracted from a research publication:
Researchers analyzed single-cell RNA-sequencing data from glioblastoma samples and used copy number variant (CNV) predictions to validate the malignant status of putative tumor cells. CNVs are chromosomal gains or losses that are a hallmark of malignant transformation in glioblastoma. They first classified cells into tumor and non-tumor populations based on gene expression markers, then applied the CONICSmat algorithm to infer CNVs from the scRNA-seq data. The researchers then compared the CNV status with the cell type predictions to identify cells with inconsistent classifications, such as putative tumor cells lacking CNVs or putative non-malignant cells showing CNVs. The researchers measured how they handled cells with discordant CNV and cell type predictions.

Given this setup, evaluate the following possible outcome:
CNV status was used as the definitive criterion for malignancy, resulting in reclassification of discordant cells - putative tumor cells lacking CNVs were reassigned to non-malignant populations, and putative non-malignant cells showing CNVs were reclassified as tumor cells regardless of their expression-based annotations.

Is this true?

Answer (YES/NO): NO